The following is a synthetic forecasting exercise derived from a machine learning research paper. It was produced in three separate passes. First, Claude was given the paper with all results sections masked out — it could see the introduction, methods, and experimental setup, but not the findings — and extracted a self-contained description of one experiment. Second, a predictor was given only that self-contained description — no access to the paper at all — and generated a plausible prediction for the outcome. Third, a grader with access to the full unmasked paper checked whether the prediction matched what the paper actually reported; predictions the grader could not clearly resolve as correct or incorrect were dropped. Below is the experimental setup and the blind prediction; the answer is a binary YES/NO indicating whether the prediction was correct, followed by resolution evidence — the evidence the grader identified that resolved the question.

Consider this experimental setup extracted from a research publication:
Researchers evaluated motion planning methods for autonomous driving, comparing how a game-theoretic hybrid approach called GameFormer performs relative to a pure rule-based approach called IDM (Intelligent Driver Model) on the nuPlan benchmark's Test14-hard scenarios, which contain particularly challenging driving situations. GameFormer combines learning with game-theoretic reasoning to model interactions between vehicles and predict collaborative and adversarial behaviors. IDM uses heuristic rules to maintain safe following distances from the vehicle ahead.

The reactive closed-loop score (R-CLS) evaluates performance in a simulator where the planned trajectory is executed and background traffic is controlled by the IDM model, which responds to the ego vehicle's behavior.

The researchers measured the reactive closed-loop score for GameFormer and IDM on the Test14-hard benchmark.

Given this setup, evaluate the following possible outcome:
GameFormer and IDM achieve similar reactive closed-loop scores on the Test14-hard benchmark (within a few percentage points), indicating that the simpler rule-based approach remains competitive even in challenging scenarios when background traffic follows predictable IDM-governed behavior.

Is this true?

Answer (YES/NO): NO